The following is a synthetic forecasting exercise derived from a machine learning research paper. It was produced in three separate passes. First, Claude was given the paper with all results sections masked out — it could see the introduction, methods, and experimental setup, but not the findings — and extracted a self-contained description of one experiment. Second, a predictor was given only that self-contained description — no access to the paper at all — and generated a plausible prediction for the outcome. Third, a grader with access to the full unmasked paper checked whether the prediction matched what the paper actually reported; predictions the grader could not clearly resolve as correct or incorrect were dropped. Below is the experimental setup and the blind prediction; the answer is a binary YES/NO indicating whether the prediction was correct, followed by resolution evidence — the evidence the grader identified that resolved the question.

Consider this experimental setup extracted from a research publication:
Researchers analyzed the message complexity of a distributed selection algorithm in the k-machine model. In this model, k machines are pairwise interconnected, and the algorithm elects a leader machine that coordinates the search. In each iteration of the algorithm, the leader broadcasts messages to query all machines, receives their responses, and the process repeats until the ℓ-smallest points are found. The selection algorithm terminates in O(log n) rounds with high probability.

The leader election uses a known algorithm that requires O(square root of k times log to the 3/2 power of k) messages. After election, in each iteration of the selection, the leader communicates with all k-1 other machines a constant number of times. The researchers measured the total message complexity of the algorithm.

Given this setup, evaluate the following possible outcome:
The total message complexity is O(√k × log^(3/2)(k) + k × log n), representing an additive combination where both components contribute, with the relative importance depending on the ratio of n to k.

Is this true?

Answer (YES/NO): NO